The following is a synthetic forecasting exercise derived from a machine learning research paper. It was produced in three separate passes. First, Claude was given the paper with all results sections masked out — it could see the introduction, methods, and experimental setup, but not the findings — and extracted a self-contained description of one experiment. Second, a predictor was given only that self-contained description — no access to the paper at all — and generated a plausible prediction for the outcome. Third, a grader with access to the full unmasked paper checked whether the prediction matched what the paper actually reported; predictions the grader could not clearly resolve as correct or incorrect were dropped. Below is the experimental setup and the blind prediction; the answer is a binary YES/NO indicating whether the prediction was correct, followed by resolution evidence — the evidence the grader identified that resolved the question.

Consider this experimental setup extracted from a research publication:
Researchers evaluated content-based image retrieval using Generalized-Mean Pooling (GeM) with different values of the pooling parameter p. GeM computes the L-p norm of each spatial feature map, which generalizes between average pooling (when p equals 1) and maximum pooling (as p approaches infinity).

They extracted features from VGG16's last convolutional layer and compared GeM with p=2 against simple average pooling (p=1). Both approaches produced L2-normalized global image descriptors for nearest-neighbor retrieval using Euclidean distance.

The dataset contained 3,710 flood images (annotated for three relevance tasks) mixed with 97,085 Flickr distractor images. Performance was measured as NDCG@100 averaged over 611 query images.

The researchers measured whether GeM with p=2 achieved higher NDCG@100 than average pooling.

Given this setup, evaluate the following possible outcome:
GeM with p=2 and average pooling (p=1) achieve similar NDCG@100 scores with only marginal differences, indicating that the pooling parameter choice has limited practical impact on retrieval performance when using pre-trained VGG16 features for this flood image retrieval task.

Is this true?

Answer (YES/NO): YES